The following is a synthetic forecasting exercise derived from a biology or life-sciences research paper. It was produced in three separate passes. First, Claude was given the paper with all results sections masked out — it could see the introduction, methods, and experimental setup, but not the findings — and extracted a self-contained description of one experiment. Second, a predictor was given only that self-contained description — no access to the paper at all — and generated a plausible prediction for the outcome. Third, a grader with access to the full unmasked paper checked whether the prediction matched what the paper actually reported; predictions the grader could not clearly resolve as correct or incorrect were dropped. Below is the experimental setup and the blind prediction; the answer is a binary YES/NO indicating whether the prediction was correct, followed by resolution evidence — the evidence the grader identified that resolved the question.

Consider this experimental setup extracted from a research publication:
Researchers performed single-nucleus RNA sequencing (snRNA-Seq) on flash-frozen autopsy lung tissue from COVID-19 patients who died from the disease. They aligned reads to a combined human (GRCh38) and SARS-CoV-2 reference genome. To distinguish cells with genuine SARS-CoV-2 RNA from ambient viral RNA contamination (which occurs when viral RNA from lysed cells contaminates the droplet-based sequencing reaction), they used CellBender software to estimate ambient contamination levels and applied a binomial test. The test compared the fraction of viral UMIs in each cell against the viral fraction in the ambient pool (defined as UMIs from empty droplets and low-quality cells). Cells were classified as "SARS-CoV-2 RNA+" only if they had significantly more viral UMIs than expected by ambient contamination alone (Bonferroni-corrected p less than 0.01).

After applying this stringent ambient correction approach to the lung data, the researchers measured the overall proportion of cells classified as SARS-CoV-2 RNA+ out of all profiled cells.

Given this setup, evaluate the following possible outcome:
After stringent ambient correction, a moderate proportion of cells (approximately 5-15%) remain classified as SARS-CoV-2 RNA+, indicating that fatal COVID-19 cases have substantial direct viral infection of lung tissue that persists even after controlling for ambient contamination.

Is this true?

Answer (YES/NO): NO